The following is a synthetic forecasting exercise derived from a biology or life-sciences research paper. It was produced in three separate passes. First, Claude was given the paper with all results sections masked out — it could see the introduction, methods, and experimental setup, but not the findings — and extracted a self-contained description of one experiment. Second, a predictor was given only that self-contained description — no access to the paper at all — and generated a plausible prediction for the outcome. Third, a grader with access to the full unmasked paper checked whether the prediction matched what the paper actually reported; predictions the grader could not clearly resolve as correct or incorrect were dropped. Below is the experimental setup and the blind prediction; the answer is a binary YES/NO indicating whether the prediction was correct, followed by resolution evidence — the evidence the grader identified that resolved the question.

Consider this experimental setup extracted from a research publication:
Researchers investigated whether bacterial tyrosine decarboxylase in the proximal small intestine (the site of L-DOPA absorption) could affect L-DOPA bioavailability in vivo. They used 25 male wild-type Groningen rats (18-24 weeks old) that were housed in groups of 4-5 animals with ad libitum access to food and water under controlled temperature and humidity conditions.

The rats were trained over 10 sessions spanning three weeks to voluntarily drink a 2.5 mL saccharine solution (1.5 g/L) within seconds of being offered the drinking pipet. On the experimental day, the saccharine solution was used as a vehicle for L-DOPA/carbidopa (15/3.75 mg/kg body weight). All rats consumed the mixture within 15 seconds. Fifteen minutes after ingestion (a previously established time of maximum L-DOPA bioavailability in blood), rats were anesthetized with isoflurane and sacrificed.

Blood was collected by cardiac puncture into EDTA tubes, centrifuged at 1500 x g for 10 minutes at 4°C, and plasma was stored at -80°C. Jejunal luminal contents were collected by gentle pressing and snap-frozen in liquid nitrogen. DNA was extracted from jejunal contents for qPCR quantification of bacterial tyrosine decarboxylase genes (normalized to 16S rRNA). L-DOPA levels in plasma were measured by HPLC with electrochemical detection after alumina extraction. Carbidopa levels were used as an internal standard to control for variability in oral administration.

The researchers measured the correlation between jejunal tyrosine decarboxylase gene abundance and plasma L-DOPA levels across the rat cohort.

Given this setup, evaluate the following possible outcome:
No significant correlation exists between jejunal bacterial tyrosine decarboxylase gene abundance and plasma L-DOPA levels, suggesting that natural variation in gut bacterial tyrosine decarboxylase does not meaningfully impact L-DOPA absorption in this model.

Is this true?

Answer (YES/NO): NO